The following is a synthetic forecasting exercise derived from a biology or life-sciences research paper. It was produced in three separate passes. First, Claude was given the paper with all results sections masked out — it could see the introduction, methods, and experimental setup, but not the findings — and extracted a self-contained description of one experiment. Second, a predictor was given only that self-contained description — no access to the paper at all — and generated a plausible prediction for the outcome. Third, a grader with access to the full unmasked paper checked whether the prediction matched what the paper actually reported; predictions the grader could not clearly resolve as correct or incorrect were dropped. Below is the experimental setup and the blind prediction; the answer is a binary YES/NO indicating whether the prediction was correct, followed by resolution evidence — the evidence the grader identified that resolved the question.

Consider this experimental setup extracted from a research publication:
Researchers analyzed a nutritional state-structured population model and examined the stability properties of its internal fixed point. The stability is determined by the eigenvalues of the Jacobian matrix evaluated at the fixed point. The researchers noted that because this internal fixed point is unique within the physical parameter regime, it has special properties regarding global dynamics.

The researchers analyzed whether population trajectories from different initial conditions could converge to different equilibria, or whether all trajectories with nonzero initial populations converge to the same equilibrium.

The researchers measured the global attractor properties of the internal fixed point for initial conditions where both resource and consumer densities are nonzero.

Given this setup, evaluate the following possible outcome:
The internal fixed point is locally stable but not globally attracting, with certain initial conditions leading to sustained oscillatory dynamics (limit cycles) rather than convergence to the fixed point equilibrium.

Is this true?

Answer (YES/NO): NO